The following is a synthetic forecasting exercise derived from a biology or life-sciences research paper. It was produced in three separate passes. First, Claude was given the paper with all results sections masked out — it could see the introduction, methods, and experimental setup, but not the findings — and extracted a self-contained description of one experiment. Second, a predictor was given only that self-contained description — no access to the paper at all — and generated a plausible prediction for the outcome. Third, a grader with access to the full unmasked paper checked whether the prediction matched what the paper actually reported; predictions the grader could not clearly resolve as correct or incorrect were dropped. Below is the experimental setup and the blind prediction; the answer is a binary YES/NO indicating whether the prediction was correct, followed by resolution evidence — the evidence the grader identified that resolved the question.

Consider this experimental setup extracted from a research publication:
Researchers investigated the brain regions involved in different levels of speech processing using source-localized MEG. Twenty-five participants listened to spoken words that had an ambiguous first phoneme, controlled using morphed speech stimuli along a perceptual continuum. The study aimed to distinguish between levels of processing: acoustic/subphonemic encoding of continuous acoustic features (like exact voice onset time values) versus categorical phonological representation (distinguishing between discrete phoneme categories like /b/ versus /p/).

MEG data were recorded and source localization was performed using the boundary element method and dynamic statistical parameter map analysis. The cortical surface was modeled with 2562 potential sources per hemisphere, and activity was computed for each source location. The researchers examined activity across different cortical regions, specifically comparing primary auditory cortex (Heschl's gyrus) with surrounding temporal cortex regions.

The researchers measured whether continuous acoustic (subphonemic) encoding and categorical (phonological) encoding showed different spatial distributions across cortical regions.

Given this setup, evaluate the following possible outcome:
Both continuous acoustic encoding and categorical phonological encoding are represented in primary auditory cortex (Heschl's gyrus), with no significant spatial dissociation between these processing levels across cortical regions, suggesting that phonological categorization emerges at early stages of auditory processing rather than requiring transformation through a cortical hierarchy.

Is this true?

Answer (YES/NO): NO